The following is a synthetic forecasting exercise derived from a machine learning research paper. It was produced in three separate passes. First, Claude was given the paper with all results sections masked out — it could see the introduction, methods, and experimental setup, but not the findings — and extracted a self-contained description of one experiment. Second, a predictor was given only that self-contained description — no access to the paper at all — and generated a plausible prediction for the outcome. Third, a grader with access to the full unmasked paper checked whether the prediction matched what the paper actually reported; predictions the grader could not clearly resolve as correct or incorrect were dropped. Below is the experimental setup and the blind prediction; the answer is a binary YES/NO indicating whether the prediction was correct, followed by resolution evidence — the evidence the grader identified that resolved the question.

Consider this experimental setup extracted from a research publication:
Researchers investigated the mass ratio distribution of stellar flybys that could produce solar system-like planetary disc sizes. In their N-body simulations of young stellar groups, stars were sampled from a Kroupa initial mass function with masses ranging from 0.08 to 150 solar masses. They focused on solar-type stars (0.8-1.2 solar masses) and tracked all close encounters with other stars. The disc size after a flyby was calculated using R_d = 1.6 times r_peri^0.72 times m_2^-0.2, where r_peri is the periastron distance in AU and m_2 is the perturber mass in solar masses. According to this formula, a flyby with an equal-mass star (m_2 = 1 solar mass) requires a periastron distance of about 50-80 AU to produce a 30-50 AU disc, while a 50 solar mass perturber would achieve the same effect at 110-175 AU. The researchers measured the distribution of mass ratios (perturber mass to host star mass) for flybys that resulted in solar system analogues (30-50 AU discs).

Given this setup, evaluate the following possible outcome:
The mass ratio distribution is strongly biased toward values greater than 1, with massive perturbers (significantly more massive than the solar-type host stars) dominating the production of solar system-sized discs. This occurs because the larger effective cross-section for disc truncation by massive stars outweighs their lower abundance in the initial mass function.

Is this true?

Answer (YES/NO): NO